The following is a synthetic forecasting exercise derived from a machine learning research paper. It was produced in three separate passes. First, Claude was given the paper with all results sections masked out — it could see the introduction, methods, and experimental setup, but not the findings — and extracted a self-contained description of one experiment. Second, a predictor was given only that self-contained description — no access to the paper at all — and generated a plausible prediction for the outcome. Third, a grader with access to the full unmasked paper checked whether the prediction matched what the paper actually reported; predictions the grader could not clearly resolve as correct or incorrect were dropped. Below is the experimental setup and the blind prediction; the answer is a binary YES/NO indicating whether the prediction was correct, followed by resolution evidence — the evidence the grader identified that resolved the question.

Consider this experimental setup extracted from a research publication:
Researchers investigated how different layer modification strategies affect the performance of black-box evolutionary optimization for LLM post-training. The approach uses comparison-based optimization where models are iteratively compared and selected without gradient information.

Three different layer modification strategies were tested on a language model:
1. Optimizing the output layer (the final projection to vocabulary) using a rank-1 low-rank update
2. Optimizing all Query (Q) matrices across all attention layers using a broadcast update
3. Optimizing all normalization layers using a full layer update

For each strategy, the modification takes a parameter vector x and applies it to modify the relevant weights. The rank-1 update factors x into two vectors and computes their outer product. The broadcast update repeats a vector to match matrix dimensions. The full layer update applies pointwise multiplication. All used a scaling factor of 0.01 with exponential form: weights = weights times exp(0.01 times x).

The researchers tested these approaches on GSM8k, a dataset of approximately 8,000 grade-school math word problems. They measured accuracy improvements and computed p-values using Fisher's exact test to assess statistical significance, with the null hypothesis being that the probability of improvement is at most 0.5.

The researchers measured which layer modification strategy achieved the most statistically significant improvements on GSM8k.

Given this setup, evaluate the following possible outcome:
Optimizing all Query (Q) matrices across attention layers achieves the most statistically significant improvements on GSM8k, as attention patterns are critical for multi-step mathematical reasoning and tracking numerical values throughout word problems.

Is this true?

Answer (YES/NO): NO